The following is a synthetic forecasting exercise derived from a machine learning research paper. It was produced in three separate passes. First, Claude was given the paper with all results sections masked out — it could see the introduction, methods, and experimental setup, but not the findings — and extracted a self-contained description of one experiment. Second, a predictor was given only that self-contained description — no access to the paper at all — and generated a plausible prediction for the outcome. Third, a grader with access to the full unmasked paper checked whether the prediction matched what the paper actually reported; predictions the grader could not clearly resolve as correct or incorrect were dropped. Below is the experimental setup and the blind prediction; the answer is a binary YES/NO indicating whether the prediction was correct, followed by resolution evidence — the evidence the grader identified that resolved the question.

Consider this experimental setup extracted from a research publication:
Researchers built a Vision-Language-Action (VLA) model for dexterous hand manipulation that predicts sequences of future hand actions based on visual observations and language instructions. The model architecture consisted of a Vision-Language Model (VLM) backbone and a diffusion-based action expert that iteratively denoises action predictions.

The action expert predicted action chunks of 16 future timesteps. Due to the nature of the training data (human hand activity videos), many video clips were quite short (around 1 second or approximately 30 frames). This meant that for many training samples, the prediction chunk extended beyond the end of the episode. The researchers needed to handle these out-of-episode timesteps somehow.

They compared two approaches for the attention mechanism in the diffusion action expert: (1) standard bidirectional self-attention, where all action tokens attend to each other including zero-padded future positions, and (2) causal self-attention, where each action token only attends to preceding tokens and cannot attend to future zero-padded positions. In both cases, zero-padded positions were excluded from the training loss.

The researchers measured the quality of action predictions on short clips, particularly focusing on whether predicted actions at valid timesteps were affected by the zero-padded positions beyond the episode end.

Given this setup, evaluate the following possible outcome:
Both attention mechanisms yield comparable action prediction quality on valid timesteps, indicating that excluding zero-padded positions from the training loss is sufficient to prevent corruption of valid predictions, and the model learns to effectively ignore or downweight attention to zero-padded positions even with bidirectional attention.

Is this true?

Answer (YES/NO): NO